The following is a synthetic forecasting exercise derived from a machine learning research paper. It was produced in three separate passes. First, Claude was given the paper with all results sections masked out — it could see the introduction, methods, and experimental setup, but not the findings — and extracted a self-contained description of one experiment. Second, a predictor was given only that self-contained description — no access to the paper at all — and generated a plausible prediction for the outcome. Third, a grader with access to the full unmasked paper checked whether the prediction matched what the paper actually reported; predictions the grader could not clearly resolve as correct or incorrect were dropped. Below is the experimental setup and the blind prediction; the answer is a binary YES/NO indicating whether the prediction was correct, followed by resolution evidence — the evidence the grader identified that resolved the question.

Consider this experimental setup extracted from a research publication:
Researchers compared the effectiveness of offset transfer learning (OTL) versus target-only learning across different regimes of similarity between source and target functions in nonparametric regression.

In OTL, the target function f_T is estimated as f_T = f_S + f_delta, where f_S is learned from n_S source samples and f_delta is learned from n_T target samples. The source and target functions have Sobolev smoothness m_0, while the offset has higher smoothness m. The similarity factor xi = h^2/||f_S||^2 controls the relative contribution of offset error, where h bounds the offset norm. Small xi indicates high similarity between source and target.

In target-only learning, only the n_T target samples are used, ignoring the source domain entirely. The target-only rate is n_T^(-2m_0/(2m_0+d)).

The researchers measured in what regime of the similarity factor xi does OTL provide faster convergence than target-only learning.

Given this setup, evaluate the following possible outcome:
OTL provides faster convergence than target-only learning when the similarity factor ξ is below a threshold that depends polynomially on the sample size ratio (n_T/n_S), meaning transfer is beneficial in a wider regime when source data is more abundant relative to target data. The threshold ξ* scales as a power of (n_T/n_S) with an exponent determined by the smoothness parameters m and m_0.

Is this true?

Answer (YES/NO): NO